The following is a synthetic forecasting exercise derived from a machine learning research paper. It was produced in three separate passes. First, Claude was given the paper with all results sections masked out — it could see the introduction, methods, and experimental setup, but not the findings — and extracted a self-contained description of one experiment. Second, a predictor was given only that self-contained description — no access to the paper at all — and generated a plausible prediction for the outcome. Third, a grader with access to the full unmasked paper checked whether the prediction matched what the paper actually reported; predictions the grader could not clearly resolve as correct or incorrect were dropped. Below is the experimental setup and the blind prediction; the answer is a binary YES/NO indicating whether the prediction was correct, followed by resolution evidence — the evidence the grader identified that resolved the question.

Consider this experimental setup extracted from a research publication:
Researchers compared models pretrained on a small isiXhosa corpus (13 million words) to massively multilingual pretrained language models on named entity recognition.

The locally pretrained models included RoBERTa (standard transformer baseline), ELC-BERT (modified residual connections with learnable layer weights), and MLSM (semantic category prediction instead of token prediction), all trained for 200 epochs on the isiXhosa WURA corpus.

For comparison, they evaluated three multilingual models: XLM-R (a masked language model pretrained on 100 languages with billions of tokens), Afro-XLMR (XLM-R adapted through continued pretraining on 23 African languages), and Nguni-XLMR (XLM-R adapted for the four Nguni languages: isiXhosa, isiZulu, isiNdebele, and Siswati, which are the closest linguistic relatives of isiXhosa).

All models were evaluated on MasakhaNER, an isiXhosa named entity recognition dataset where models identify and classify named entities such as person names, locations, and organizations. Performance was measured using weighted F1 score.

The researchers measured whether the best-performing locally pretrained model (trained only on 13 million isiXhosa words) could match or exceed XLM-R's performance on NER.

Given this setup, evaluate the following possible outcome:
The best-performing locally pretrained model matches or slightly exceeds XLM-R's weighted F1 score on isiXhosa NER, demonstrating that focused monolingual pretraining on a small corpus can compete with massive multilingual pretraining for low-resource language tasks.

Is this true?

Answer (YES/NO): YES